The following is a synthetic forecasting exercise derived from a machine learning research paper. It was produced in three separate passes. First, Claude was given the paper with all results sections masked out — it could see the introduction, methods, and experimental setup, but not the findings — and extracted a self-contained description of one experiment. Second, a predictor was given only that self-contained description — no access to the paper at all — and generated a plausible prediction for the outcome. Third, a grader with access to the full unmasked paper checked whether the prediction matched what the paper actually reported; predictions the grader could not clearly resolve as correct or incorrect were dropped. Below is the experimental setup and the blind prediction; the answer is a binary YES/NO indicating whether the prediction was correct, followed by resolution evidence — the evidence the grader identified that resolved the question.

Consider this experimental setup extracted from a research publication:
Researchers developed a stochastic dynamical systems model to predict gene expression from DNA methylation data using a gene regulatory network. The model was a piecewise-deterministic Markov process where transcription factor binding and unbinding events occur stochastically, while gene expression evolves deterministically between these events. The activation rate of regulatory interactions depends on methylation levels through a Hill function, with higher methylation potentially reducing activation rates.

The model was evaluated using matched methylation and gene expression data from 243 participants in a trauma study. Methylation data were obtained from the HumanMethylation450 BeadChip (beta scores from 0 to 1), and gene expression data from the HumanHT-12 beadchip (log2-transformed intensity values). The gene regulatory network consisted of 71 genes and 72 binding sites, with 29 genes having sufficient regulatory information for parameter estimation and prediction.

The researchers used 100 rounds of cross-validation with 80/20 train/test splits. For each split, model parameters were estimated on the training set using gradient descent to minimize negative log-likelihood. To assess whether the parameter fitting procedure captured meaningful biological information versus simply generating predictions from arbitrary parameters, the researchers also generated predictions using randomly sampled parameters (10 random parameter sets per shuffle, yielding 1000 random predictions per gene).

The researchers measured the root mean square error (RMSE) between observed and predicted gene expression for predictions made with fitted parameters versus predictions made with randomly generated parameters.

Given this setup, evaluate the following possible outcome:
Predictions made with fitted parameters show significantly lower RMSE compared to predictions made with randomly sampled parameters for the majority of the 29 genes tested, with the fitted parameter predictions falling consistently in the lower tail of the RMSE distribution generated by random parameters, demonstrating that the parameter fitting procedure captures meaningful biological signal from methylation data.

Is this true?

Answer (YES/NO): YES